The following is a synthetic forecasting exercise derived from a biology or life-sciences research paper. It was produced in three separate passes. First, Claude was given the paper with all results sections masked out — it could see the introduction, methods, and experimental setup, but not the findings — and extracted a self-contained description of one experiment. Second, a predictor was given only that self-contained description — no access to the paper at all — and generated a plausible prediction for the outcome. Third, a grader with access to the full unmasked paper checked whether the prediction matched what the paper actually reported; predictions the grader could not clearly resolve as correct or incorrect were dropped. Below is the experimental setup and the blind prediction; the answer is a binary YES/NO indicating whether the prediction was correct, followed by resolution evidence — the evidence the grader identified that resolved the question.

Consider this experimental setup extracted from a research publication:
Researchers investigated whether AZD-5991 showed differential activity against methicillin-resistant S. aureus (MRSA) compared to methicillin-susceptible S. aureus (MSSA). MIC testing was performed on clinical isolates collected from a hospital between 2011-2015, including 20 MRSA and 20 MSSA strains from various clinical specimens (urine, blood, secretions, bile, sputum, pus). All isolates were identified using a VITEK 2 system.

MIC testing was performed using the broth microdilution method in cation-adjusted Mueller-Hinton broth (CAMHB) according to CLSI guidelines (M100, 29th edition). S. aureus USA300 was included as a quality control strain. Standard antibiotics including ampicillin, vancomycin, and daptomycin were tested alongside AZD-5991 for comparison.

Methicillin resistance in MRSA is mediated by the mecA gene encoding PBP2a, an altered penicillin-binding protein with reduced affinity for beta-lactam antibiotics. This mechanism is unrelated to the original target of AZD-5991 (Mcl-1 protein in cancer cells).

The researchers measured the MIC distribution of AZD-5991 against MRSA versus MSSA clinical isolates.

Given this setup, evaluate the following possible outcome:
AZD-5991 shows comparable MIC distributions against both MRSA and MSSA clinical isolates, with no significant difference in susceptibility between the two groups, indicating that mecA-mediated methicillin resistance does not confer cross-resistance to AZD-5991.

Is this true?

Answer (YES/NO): YES